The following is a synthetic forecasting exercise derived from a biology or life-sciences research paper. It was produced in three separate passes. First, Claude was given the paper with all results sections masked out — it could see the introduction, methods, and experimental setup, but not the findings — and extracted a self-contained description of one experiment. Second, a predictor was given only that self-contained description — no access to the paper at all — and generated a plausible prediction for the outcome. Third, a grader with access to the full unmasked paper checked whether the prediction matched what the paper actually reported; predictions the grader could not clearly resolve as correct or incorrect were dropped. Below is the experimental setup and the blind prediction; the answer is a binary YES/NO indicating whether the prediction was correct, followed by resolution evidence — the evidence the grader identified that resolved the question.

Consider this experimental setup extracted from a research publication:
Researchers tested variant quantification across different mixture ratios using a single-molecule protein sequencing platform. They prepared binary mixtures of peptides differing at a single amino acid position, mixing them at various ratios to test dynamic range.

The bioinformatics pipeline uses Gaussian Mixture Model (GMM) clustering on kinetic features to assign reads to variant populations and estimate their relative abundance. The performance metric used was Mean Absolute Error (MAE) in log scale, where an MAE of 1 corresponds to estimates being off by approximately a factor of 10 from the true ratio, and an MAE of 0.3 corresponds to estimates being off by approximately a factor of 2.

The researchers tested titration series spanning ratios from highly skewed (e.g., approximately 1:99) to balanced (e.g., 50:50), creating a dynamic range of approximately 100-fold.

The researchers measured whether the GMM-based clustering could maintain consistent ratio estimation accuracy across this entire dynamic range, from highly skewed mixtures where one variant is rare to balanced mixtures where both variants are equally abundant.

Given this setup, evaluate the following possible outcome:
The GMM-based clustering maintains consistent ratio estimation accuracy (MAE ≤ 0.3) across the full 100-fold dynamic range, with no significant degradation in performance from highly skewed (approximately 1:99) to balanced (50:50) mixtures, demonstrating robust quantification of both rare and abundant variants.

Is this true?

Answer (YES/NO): NO